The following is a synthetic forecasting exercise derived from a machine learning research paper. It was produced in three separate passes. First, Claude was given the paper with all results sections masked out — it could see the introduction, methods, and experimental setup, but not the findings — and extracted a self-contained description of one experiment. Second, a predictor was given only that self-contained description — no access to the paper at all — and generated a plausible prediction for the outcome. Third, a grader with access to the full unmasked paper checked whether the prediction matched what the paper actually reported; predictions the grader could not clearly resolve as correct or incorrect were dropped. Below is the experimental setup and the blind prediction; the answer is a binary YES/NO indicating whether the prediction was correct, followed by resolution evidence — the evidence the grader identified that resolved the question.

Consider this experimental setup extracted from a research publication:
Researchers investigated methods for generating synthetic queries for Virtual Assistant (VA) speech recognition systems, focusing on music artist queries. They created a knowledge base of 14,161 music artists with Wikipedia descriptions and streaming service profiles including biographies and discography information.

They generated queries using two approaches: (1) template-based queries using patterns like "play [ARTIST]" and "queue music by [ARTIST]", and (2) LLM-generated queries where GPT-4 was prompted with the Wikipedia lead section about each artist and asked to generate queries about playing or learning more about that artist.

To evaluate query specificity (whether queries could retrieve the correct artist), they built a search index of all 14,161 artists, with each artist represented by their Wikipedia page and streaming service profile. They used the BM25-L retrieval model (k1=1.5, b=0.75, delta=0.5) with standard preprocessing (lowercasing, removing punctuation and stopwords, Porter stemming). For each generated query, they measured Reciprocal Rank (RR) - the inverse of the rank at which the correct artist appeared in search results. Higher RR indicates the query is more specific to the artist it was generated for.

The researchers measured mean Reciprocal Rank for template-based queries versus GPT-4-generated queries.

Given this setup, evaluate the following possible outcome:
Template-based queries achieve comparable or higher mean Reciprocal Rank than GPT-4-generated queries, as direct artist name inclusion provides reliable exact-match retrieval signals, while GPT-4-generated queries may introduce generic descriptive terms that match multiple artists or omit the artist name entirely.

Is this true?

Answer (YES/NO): YES